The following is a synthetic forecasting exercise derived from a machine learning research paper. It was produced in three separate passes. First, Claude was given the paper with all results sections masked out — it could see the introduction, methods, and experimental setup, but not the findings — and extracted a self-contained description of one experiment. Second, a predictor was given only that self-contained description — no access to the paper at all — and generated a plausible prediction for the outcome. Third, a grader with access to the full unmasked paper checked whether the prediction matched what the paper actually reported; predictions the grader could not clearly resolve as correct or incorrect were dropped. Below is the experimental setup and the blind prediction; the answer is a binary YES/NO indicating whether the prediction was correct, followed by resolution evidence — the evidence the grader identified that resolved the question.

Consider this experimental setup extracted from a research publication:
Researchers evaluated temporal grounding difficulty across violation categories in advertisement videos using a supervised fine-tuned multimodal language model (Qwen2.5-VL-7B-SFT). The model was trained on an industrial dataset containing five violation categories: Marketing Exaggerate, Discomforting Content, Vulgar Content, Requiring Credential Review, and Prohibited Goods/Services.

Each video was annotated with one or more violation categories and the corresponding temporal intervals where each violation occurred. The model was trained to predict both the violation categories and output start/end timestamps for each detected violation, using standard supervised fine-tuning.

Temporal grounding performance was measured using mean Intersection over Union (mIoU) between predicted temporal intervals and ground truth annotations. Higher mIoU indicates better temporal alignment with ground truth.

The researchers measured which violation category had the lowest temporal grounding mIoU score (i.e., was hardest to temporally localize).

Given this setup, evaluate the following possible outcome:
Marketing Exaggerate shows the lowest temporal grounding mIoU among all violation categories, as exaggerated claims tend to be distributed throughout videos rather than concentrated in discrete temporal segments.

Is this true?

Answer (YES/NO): NO